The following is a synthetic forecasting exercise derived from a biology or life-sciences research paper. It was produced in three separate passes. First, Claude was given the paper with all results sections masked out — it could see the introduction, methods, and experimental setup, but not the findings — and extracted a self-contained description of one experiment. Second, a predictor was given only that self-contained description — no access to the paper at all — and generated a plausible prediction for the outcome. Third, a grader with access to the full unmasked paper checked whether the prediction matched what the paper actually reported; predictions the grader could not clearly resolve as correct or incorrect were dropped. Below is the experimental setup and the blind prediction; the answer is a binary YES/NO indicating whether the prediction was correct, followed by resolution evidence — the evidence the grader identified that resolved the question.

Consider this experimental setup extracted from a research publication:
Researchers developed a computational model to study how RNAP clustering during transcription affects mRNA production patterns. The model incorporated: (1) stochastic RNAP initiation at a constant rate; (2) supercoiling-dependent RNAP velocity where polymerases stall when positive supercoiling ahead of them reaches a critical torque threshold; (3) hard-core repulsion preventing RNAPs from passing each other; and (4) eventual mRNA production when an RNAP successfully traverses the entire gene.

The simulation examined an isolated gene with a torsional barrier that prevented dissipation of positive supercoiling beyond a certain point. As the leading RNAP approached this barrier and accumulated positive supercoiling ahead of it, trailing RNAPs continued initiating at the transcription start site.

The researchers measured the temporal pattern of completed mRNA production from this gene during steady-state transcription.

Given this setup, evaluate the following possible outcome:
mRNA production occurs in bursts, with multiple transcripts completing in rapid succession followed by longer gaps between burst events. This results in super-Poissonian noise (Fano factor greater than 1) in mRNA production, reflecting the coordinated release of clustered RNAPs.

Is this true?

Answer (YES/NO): YES